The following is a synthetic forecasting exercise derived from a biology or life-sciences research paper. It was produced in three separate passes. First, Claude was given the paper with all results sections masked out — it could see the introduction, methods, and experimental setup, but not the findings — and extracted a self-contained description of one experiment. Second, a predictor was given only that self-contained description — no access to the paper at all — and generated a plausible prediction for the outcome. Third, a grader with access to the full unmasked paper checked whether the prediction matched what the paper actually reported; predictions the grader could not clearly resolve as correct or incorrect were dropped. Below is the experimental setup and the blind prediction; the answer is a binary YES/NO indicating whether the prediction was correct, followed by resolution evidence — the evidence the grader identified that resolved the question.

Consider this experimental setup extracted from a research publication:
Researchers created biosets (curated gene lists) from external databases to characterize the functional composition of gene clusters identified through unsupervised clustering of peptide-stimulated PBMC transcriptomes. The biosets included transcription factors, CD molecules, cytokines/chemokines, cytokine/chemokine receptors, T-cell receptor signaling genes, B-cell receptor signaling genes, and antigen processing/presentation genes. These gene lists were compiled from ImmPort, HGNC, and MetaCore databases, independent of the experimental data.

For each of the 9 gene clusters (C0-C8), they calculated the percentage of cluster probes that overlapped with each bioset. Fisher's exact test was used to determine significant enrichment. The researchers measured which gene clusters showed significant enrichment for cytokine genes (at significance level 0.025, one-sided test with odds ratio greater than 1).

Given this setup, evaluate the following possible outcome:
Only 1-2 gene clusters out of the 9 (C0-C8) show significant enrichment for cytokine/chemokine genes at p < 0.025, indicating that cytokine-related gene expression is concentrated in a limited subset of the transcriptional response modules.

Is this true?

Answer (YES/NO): YES